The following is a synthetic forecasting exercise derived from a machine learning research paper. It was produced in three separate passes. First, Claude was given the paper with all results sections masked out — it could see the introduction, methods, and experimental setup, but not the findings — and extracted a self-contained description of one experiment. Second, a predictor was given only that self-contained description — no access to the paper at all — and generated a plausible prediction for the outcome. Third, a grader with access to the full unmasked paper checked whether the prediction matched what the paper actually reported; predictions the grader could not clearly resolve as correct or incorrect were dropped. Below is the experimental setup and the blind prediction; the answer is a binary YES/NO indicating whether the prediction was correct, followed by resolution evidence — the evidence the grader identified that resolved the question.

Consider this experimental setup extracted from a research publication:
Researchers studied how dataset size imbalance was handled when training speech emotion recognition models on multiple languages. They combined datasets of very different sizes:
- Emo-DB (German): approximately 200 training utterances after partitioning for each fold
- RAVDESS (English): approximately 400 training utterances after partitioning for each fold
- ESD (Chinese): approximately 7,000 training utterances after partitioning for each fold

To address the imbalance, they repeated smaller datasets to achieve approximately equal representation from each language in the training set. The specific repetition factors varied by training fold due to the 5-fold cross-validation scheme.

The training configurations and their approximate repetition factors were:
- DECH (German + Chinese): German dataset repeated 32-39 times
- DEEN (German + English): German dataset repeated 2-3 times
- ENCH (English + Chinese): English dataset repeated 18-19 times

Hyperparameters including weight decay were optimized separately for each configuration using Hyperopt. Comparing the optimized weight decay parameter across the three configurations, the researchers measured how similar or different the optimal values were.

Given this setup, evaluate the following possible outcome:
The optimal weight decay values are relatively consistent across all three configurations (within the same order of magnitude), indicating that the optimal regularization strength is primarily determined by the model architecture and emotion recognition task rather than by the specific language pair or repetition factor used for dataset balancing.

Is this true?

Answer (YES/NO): YES